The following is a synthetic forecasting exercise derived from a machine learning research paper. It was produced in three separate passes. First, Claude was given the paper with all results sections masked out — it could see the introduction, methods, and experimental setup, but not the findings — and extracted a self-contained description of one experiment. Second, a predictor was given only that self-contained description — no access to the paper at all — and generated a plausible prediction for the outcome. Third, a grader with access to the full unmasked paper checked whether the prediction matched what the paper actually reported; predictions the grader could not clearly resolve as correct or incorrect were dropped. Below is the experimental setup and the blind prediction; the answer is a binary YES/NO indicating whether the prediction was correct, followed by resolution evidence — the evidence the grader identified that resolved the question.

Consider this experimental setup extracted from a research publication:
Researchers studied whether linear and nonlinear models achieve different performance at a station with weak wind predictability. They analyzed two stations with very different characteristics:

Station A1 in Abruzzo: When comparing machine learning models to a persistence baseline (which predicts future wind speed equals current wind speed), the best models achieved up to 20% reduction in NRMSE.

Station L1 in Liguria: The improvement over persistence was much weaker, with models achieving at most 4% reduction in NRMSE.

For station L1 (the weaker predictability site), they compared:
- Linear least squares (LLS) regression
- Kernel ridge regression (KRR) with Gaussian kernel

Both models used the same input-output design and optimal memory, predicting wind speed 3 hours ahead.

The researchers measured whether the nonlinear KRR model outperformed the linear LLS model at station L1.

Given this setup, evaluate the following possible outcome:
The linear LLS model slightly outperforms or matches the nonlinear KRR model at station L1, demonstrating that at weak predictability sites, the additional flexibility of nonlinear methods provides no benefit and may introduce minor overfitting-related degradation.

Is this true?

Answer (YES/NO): NO